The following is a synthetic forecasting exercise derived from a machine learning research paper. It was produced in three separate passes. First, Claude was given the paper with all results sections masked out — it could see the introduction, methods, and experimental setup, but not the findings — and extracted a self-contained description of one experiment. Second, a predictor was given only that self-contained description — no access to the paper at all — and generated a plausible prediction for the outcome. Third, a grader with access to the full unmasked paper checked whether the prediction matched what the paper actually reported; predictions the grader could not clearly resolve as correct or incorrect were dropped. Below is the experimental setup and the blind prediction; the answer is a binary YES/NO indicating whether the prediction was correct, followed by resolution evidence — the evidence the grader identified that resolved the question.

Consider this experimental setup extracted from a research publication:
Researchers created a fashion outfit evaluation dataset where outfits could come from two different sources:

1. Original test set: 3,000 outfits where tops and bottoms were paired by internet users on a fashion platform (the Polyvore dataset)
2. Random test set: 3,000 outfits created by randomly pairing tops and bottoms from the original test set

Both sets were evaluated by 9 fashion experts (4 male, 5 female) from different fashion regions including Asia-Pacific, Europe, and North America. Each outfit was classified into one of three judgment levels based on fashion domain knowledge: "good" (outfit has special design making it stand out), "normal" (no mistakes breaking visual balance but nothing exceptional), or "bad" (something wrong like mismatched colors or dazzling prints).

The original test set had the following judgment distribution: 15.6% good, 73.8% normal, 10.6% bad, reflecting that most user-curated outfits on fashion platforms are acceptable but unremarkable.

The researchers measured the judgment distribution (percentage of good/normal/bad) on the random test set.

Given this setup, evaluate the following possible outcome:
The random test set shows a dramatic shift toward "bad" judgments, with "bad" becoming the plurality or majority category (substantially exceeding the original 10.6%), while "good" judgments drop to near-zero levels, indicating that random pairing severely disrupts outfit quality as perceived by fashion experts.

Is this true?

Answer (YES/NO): NO